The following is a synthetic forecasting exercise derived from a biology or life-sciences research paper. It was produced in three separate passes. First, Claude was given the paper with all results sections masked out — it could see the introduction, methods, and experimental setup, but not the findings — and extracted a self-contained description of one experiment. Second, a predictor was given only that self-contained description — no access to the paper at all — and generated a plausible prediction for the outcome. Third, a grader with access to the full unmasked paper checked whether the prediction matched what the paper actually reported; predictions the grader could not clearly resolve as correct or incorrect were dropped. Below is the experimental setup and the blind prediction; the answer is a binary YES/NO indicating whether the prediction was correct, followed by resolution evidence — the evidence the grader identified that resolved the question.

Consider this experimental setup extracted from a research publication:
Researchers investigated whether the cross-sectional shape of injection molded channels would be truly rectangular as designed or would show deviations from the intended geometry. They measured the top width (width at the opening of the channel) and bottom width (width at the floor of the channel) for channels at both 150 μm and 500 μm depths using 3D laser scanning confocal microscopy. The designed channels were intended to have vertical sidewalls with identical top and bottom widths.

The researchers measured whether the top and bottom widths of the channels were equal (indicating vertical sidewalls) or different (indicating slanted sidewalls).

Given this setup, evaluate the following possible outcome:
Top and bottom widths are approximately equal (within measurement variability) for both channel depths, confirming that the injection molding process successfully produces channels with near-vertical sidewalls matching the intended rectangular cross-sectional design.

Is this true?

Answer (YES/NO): NO